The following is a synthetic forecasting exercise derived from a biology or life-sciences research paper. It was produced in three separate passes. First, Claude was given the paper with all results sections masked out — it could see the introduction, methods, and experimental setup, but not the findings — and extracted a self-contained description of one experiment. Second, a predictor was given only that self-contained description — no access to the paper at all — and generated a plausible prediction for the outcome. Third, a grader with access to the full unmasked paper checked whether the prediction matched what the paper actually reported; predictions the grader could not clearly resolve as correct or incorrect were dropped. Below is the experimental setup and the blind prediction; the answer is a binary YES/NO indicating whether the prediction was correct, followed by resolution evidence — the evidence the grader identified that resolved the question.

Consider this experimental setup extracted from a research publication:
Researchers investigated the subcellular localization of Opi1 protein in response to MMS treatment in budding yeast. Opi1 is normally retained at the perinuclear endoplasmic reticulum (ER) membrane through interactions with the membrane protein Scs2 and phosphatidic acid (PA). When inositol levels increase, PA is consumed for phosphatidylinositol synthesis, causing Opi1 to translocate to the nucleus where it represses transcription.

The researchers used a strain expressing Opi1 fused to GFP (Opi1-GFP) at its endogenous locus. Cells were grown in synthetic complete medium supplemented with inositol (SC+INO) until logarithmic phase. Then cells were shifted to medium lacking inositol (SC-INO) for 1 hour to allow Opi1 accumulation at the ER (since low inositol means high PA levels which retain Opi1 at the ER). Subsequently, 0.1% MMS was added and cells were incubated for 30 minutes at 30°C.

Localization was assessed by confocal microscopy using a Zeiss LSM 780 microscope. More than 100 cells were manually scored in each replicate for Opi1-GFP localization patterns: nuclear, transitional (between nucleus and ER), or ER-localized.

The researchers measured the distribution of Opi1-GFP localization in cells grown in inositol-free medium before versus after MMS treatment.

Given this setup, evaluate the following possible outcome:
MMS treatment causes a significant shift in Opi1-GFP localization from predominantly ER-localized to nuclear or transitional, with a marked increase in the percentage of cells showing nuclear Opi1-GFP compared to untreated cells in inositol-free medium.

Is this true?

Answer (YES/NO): YES